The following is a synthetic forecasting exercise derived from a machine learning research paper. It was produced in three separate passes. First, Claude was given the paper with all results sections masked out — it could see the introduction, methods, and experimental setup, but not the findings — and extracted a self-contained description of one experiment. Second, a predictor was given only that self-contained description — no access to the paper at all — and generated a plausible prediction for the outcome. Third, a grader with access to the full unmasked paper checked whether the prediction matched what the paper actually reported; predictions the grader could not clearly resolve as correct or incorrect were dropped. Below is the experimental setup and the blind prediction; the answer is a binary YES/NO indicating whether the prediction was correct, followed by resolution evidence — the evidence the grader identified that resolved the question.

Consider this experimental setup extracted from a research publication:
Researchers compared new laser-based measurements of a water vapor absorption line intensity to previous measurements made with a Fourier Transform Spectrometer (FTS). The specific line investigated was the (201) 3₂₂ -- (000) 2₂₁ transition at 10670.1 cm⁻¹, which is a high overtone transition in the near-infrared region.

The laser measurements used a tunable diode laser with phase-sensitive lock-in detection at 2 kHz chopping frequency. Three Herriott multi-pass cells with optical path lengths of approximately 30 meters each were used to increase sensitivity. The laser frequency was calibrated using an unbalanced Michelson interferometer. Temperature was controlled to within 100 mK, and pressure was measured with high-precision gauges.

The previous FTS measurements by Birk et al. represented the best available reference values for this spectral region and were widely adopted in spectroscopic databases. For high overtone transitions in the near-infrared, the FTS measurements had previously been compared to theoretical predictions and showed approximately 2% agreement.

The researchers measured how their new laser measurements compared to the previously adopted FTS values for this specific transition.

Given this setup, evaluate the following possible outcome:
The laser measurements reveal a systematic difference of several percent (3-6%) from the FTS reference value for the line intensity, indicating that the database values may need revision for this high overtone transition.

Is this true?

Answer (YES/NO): NO